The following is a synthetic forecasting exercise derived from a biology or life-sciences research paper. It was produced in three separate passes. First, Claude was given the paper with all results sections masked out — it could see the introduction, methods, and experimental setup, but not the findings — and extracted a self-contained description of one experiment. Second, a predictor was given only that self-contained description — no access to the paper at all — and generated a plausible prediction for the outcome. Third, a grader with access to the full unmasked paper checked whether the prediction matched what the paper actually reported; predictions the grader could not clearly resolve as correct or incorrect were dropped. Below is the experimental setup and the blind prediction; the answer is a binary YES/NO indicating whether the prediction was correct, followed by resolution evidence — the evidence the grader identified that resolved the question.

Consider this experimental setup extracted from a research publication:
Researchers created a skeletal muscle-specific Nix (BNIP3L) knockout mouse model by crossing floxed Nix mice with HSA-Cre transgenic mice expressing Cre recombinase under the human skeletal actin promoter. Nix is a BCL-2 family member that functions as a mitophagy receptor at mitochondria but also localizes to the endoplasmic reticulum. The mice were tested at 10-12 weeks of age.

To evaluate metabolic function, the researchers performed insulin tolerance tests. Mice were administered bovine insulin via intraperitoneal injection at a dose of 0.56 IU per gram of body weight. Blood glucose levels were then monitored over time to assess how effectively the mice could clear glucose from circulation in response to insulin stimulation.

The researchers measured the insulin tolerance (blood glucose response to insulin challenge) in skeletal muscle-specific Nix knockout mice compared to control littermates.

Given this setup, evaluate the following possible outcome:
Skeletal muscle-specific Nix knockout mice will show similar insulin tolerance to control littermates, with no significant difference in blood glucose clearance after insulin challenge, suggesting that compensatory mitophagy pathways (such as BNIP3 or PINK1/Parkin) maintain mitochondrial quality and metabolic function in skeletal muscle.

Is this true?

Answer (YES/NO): NO